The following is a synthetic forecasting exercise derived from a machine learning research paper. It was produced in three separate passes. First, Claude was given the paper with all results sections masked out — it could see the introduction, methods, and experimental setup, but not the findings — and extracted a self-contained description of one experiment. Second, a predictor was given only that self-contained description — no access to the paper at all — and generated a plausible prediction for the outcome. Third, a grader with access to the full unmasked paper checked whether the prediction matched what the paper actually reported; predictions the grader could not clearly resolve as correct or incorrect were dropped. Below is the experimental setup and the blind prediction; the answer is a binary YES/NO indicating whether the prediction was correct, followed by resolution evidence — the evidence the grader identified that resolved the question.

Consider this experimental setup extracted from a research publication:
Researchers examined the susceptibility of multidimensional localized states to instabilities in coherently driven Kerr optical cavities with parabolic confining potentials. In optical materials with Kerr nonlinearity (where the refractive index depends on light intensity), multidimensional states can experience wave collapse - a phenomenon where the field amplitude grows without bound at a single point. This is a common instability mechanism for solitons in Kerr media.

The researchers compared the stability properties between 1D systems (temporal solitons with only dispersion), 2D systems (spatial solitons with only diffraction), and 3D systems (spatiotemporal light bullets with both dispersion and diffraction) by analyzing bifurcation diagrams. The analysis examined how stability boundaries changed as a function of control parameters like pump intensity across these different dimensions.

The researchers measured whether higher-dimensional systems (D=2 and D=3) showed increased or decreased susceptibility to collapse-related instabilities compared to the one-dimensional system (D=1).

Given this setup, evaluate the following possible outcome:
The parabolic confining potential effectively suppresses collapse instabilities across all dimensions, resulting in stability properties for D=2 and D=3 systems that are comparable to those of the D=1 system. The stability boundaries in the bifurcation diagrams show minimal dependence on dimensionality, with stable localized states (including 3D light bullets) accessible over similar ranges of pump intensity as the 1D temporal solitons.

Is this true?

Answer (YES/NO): NO